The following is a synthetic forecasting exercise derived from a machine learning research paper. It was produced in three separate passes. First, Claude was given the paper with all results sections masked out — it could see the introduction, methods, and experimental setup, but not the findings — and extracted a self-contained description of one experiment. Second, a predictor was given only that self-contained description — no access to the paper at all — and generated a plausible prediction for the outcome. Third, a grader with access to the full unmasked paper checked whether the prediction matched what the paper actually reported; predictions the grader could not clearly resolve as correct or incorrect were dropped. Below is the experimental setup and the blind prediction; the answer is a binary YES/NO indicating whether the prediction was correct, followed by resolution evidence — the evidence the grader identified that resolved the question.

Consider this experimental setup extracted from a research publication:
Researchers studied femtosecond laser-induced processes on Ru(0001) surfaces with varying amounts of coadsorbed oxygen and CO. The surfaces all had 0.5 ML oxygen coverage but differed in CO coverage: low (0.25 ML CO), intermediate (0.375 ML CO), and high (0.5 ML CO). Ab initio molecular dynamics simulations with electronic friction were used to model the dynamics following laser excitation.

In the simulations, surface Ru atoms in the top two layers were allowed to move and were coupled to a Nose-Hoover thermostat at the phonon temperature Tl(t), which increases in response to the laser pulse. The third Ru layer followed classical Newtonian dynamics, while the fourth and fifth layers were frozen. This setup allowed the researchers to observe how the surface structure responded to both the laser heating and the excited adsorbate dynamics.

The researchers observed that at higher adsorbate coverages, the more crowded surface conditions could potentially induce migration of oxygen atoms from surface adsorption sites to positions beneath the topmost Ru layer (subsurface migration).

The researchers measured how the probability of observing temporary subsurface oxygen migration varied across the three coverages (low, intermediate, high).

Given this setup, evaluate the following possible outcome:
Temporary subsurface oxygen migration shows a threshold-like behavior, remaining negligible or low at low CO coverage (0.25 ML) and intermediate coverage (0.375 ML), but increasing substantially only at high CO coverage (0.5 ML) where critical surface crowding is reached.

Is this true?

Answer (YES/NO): NO